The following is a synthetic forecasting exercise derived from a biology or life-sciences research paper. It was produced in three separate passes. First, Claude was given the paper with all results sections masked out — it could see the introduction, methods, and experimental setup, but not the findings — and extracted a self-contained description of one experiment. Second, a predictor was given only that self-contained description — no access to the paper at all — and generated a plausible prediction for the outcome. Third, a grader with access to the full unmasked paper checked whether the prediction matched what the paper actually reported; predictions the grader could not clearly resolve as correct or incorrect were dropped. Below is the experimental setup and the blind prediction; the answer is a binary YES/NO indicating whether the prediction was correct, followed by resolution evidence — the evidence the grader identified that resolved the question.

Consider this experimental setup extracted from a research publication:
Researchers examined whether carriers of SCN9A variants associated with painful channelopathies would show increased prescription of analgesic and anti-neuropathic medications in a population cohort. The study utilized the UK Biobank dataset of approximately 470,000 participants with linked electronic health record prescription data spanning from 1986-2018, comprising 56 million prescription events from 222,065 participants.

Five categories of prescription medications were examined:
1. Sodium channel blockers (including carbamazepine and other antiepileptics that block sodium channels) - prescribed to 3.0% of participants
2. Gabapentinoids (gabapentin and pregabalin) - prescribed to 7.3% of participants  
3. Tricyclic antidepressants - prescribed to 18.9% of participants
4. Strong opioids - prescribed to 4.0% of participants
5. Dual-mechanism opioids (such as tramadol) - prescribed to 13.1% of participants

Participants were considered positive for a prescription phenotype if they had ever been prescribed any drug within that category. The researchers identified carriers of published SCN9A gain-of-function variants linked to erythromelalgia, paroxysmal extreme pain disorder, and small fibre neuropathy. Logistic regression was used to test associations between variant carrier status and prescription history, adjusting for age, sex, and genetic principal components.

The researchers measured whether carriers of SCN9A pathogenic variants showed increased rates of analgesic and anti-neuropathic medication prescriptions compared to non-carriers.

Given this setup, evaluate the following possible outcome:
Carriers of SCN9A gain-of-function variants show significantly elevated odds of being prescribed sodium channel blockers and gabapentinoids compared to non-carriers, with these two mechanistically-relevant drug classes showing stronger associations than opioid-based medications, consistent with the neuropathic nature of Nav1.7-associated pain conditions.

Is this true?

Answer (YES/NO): NO